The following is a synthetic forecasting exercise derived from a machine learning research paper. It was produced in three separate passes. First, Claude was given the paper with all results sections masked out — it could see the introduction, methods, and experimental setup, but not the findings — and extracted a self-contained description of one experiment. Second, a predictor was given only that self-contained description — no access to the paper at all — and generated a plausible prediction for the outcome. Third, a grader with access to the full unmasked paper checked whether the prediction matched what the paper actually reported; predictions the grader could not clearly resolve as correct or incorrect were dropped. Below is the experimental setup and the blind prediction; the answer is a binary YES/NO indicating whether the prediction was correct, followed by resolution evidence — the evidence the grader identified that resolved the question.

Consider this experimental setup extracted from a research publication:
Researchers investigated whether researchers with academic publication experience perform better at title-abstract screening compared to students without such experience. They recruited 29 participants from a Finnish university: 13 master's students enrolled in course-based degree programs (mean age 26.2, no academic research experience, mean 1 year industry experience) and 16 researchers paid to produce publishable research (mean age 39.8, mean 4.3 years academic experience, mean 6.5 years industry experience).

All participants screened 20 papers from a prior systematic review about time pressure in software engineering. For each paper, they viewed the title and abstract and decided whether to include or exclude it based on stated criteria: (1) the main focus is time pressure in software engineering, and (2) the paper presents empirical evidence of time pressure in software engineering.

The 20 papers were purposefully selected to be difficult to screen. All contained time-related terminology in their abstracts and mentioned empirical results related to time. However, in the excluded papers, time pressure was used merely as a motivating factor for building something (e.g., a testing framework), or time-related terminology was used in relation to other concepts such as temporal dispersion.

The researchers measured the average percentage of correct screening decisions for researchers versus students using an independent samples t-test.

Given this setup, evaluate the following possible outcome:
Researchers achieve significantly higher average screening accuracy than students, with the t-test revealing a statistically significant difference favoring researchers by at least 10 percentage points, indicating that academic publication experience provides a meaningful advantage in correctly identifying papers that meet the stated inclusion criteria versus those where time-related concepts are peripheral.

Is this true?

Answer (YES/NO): NO